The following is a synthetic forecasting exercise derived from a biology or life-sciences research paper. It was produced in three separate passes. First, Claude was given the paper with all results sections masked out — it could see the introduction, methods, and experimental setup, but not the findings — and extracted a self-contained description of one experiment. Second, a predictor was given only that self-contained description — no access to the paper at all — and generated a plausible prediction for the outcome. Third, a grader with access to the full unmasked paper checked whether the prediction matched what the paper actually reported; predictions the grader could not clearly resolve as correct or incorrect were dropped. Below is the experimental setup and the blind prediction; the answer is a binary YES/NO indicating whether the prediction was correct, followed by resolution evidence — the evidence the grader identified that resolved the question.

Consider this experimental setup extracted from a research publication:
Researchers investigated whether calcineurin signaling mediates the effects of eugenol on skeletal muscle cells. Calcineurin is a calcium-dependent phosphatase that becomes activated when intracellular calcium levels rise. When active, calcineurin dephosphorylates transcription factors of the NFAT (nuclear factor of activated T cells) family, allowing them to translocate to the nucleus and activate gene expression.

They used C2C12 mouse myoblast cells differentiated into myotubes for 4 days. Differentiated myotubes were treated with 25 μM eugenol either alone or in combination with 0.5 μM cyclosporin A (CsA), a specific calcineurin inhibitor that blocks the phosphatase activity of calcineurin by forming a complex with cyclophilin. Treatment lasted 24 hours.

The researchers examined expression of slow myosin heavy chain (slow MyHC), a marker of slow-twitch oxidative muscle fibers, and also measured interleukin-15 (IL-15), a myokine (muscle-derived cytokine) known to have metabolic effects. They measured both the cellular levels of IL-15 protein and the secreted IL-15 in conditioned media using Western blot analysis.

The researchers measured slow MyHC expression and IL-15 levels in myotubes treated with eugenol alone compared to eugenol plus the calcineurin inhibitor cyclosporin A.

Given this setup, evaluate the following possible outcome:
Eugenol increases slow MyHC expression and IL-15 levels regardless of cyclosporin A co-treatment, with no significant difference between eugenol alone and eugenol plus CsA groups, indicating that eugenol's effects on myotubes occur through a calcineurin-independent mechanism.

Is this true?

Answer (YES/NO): NO